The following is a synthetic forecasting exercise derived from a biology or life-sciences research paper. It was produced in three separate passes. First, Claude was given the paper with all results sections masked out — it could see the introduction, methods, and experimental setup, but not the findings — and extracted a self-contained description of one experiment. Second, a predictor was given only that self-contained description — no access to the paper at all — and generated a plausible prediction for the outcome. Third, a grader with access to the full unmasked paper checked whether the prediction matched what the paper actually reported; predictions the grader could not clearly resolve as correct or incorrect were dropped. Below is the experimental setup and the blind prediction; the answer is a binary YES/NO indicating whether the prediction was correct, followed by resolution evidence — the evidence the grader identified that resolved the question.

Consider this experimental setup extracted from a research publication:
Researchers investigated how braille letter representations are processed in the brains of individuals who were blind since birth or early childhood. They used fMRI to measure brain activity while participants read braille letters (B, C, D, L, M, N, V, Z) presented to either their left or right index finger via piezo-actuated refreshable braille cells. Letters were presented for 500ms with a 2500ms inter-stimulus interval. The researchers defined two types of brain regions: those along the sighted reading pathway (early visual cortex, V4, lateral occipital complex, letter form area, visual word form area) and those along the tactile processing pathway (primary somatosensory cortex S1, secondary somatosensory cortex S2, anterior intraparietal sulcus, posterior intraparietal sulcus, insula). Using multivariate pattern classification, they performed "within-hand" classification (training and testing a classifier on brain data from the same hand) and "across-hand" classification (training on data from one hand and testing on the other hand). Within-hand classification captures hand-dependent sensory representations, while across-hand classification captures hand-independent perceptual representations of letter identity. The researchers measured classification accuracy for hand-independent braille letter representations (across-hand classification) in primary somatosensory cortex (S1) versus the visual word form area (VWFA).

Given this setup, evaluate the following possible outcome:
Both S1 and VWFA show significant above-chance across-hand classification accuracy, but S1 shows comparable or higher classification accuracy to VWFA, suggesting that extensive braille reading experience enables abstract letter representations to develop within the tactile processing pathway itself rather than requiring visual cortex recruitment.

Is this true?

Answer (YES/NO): NO